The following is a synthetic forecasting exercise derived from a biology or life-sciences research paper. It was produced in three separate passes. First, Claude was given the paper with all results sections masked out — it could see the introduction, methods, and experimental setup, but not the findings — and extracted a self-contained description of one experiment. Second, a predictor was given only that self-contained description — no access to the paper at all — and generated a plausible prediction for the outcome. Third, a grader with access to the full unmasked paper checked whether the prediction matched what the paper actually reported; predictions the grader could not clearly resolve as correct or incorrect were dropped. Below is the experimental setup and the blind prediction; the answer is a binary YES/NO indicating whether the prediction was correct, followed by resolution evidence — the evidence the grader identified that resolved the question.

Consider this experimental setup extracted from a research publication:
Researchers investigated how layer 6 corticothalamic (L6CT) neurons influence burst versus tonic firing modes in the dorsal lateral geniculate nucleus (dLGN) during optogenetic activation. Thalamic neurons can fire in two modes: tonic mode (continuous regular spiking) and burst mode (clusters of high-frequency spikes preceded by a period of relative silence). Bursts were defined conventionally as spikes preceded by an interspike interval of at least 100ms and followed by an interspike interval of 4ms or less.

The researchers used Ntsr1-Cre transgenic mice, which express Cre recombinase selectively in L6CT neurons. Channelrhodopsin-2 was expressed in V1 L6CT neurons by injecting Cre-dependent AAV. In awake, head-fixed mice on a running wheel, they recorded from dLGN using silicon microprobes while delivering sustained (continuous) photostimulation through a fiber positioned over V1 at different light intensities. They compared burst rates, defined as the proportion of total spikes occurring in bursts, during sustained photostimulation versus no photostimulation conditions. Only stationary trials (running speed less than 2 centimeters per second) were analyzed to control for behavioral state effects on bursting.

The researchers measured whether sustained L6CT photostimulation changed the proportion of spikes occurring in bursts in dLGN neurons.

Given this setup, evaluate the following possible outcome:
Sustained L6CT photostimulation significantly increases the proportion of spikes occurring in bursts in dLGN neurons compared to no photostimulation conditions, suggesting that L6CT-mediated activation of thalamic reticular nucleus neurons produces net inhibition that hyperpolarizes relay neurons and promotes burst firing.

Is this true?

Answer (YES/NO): NO